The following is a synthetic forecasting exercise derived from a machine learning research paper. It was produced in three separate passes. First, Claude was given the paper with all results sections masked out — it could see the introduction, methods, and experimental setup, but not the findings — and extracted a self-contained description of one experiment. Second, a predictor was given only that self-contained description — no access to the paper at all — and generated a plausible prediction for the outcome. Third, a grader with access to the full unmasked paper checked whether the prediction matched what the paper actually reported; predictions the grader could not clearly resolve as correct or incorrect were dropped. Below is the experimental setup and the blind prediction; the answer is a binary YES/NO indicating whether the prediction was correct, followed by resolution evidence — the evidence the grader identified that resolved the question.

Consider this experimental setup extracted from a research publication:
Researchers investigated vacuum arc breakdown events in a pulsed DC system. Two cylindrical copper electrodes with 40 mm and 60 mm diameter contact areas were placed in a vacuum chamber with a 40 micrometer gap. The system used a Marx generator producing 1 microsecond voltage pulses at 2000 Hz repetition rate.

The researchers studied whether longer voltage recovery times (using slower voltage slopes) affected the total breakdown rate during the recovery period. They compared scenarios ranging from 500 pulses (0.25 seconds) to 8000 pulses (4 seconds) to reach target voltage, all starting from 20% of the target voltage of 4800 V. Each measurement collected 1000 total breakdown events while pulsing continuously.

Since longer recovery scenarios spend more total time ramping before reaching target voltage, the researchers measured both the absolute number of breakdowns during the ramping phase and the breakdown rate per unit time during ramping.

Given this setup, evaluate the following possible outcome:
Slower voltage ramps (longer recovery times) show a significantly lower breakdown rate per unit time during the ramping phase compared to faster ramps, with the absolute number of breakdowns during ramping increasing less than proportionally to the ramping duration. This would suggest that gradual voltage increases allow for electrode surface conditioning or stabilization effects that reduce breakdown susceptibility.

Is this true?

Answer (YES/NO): YES